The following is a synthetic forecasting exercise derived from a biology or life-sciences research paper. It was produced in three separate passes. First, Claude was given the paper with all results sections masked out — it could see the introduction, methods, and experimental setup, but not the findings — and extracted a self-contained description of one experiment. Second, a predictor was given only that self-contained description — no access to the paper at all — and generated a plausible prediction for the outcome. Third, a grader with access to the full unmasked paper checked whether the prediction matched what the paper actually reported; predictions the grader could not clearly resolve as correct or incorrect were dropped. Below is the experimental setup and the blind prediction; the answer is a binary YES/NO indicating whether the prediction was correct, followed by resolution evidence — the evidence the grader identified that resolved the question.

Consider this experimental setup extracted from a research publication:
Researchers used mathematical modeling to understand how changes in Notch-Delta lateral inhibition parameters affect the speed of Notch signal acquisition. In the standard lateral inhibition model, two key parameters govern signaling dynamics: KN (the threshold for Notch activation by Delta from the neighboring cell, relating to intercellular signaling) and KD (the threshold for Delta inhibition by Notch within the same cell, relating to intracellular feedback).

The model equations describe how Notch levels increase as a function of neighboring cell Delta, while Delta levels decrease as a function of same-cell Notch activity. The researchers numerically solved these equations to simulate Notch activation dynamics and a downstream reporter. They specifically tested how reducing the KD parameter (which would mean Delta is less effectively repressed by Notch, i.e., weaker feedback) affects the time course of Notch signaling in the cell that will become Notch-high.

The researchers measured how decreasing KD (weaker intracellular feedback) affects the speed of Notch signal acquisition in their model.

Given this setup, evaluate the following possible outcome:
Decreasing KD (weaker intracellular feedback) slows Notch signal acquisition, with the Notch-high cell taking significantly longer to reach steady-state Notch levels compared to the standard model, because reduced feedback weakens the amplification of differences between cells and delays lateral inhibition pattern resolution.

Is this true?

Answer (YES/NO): NO